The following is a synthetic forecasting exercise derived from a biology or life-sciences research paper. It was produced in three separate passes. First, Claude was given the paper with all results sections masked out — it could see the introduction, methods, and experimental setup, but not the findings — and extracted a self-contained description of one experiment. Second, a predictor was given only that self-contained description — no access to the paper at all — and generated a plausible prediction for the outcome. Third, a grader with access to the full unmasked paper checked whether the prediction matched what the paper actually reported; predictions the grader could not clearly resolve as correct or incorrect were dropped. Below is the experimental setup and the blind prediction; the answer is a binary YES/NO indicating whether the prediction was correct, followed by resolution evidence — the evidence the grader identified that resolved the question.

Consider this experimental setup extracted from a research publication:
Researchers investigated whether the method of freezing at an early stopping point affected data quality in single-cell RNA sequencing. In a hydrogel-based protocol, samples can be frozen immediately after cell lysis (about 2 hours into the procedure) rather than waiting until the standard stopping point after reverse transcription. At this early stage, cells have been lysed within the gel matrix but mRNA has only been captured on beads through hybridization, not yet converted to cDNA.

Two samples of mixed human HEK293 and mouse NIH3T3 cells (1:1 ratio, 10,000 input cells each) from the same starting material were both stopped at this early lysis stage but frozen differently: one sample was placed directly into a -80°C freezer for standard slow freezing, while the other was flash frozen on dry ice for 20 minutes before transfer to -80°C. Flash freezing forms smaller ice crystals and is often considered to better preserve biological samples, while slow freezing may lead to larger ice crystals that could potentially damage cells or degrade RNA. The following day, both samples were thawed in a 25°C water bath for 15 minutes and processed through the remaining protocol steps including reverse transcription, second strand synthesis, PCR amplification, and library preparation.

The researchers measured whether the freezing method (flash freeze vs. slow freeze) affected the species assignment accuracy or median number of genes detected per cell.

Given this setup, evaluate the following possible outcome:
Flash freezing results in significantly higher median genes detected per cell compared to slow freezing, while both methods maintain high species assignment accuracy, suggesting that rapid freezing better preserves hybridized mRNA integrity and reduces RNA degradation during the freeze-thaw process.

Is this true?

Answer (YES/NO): NO